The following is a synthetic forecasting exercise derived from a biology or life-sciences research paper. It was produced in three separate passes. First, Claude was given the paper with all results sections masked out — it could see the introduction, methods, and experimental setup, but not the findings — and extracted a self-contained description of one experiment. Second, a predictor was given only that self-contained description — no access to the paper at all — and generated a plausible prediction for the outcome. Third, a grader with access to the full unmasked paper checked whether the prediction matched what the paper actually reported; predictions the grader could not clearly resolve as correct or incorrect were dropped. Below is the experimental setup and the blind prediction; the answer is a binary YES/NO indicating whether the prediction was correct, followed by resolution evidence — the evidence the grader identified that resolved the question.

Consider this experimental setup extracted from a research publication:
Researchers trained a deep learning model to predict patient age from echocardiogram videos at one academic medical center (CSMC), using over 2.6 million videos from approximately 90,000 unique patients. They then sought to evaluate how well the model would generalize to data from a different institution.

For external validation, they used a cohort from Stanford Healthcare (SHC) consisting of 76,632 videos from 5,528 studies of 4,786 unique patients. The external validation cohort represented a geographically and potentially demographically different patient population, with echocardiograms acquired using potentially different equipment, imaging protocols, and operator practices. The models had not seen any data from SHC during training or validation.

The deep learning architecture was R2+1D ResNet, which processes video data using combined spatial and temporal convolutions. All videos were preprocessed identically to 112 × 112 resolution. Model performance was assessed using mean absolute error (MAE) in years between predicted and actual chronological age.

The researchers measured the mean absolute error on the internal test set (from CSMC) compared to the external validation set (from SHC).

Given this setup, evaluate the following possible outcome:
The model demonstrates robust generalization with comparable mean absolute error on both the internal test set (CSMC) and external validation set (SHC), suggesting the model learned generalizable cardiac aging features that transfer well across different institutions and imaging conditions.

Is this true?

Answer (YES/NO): NO